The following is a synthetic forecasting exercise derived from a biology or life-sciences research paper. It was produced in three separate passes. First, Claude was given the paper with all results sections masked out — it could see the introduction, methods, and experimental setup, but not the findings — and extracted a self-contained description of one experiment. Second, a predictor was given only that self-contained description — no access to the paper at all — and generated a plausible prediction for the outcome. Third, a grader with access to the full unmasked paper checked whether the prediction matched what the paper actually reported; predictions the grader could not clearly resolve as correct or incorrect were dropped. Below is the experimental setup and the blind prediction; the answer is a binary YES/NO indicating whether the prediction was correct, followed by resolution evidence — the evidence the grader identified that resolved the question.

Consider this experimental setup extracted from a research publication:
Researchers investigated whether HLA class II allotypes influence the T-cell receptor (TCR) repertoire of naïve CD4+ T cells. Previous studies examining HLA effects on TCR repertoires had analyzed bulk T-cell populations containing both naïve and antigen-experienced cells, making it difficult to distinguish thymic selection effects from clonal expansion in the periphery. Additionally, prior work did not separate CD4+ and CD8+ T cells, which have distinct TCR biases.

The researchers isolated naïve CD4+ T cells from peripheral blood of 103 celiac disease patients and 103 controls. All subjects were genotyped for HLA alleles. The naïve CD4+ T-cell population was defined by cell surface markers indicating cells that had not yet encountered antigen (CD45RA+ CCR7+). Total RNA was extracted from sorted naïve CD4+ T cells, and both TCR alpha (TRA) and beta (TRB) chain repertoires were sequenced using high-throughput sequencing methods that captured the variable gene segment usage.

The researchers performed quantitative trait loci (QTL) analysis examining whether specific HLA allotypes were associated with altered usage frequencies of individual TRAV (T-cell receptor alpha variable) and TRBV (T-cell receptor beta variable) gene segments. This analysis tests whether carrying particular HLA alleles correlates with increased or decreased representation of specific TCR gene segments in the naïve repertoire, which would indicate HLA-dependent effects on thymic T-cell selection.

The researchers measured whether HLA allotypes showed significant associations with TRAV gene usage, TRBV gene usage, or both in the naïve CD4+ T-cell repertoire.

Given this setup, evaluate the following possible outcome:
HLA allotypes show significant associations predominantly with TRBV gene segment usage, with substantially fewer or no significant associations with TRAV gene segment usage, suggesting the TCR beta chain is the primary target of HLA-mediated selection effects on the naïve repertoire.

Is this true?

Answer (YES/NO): NO